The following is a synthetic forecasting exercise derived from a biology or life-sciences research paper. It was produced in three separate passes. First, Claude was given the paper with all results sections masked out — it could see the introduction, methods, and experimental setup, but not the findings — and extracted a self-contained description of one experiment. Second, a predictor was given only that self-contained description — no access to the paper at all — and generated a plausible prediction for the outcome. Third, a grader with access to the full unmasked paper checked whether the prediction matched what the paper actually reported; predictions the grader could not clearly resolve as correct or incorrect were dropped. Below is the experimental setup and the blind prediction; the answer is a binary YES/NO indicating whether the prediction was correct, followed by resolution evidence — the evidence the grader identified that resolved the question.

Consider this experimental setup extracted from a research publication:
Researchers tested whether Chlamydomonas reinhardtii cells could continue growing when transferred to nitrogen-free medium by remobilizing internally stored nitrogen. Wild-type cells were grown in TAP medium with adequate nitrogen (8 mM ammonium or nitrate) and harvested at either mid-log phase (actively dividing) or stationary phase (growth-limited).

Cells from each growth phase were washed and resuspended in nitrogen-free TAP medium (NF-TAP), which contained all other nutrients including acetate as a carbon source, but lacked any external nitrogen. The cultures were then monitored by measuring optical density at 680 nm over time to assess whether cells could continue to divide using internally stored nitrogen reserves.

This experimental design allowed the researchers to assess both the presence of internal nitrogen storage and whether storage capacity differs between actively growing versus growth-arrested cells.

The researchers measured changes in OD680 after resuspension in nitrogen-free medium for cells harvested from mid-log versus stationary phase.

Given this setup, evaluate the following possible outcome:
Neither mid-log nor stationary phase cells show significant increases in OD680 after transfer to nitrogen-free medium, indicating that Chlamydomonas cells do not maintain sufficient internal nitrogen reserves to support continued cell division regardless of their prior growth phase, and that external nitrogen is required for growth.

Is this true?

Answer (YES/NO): NO